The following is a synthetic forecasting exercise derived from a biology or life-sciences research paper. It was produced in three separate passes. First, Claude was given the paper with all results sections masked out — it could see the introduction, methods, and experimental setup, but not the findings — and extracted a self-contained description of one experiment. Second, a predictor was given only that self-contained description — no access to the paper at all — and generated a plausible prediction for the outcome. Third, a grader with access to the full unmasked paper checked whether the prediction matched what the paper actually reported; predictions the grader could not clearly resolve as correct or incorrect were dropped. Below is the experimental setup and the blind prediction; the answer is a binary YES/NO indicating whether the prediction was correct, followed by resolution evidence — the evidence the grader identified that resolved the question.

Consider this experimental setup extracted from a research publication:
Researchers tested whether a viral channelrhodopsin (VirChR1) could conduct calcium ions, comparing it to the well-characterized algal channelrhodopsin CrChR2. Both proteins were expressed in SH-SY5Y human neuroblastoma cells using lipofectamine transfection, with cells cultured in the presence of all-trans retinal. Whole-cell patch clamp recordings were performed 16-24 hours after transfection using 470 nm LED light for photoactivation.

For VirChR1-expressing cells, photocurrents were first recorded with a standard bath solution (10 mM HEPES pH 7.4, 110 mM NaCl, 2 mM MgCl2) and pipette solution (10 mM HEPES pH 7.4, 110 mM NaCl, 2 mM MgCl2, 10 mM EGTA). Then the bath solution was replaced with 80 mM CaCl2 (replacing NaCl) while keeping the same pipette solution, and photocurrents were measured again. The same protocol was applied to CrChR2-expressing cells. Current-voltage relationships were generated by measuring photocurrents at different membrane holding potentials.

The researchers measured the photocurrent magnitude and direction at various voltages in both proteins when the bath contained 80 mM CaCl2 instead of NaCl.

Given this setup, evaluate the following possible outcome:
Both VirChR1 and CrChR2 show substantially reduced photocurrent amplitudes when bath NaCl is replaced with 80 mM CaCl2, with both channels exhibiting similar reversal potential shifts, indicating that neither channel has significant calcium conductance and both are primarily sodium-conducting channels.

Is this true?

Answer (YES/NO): NO